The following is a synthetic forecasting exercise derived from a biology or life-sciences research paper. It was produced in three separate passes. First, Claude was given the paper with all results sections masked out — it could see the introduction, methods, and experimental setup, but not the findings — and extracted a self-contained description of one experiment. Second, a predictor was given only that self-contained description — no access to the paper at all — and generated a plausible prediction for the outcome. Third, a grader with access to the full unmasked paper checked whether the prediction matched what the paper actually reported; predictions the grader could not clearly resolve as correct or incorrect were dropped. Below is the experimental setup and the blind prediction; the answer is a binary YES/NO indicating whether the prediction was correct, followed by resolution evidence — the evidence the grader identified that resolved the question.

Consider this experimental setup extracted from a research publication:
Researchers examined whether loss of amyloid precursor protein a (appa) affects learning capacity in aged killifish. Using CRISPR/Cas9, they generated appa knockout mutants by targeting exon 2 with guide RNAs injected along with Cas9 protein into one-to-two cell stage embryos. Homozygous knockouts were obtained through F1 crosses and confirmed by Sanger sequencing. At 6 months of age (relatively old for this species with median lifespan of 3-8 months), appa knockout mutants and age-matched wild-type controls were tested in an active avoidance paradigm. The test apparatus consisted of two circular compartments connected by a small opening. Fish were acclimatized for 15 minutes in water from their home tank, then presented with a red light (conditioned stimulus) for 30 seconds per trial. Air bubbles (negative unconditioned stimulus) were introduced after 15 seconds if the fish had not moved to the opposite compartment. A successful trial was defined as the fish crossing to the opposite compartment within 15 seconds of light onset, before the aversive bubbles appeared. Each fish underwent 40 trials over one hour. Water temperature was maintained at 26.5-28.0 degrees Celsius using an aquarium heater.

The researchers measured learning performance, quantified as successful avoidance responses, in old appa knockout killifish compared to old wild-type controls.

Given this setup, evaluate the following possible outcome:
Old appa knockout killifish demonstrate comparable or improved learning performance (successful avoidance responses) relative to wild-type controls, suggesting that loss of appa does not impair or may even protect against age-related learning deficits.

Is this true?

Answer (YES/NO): YES